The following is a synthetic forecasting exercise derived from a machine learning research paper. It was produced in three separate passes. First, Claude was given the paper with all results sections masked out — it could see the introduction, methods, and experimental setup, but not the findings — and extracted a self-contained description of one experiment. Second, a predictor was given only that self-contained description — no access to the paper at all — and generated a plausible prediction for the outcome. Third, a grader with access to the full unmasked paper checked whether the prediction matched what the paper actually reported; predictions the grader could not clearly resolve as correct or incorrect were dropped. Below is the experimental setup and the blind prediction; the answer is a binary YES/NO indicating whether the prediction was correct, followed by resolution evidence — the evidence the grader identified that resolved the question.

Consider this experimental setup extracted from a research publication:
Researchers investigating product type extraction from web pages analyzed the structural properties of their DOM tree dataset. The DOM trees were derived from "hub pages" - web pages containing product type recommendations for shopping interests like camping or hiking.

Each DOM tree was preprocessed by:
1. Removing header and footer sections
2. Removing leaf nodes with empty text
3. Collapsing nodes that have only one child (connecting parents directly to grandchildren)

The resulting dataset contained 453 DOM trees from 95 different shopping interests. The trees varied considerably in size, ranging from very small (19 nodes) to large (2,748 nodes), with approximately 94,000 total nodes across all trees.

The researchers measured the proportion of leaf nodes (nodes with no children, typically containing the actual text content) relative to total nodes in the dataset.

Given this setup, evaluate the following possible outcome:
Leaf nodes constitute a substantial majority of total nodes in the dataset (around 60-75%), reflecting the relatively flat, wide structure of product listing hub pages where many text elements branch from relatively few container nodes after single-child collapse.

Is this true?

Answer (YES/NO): YES